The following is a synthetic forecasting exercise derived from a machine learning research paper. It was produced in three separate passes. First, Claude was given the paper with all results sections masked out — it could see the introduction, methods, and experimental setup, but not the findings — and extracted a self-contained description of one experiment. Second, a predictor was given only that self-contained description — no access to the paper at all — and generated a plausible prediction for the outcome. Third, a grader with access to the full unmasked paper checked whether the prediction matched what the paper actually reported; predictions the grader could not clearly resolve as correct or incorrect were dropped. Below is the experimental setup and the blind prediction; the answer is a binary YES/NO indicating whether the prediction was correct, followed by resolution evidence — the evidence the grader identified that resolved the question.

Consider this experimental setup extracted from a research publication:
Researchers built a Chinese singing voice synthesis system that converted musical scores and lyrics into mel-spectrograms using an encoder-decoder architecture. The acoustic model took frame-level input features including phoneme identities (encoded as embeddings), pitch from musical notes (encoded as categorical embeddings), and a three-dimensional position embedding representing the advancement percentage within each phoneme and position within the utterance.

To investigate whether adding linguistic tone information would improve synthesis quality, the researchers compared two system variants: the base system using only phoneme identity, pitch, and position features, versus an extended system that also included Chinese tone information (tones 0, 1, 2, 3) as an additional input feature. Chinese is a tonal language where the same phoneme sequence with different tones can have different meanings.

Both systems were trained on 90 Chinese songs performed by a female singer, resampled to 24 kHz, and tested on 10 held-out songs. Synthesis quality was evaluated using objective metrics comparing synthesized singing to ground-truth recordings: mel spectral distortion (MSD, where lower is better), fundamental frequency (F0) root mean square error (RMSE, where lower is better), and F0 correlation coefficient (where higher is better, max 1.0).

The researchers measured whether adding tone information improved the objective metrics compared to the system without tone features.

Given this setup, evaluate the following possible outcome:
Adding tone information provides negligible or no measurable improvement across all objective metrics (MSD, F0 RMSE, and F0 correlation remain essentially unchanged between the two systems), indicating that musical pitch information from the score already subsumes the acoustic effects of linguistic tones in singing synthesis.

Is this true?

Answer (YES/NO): NO